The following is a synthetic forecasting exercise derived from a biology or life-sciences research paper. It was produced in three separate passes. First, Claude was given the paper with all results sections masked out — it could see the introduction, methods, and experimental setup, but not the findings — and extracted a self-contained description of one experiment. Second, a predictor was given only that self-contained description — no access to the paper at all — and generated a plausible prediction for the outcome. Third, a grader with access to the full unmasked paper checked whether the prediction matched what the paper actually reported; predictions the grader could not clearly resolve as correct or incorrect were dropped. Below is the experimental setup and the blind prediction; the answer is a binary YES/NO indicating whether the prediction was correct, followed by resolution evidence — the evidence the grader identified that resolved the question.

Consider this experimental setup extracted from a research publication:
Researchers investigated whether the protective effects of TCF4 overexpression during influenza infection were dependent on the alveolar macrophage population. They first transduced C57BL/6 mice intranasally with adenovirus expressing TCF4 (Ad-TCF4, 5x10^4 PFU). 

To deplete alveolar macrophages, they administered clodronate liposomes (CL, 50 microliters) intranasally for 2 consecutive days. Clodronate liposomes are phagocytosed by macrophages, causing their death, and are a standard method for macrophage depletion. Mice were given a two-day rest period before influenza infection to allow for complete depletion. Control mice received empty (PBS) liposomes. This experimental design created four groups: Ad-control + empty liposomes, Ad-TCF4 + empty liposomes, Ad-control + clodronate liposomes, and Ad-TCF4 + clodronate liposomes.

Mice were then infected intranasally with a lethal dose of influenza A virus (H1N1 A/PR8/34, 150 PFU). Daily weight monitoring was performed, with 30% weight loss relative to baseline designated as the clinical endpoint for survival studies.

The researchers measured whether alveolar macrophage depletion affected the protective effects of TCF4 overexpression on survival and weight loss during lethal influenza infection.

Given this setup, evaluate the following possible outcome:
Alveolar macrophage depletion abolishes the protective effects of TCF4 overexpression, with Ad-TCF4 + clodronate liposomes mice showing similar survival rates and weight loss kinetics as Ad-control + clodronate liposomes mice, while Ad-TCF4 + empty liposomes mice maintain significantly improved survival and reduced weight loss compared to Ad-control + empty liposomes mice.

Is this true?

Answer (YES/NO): YES